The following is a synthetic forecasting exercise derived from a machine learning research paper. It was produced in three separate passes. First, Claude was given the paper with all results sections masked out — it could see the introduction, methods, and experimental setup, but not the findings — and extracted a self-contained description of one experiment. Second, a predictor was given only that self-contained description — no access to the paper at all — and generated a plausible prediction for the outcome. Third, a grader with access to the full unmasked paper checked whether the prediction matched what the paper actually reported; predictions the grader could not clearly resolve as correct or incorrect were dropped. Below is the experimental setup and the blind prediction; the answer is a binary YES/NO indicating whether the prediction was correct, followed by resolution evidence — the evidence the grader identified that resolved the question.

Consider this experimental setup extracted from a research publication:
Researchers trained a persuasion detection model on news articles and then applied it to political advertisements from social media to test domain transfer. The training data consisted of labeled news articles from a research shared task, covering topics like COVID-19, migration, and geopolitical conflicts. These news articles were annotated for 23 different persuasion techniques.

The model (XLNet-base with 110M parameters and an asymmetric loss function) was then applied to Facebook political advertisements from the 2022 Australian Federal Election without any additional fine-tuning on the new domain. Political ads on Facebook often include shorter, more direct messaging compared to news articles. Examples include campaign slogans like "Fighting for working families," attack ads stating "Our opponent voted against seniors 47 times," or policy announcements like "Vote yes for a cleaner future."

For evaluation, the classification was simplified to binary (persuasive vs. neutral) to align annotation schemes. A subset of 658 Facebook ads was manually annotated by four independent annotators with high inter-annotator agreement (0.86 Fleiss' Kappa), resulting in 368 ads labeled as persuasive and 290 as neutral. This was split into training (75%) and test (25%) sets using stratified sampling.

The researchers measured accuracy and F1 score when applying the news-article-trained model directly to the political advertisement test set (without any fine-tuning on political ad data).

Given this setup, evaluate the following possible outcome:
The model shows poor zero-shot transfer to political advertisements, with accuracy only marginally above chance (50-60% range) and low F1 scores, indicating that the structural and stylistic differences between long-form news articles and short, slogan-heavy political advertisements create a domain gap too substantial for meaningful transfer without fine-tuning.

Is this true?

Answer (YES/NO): YES